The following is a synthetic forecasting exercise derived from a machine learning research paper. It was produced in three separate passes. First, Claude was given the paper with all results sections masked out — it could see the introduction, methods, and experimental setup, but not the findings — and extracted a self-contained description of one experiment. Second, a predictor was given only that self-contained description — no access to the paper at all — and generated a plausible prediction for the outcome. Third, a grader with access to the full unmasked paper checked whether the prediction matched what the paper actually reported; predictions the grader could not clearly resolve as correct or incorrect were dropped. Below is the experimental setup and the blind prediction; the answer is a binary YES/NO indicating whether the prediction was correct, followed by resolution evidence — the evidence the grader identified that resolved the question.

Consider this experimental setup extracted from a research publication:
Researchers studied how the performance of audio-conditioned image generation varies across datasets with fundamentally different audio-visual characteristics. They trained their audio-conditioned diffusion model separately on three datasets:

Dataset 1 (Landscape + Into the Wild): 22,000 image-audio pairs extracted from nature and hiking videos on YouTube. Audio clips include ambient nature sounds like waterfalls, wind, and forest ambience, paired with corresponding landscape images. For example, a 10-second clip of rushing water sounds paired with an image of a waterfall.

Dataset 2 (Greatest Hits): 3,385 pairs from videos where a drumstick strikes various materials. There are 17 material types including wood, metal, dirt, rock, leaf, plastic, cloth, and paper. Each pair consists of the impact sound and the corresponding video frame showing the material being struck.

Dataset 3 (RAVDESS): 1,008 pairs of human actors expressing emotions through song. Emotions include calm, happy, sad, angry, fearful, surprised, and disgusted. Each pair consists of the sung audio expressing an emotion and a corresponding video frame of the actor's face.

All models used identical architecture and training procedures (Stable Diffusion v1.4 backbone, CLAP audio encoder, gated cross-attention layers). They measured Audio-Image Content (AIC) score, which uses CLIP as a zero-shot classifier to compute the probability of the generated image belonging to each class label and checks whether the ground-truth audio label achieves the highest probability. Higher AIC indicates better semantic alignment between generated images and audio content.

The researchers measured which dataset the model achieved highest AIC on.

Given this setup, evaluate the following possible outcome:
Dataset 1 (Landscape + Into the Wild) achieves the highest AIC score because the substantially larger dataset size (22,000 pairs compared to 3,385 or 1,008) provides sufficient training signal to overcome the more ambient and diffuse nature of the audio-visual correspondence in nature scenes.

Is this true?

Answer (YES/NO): NO